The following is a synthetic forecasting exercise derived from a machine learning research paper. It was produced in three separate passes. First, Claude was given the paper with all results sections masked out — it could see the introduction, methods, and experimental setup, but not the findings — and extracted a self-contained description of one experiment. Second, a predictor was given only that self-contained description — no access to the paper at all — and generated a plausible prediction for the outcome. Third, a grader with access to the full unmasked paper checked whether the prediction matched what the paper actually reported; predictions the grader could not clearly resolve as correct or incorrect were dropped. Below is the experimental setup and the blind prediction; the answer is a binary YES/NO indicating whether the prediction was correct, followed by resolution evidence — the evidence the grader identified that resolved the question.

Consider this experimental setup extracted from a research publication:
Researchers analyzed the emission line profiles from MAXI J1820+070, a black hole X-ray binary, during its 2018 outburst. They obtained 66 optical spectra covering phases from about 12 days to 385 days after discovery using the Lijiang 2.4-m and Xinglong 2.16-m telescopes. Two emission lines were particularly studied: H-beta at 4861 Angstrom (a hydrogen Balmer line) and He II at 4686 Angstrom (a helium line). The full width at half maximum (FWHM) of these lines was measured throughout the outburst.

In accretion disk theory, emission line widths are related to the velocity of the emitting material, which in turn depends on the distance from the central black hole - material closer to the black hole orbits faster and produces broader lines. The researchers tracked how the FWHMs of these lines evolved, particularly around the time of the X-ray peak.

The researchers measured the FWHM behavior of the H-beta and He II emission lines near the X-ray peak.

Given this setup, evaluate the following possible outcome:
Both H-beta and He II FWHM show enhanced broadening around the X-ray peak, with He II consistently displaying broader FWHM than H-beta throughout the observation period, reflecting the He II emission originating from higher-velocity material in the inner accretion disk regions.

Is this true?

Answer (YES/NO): NO